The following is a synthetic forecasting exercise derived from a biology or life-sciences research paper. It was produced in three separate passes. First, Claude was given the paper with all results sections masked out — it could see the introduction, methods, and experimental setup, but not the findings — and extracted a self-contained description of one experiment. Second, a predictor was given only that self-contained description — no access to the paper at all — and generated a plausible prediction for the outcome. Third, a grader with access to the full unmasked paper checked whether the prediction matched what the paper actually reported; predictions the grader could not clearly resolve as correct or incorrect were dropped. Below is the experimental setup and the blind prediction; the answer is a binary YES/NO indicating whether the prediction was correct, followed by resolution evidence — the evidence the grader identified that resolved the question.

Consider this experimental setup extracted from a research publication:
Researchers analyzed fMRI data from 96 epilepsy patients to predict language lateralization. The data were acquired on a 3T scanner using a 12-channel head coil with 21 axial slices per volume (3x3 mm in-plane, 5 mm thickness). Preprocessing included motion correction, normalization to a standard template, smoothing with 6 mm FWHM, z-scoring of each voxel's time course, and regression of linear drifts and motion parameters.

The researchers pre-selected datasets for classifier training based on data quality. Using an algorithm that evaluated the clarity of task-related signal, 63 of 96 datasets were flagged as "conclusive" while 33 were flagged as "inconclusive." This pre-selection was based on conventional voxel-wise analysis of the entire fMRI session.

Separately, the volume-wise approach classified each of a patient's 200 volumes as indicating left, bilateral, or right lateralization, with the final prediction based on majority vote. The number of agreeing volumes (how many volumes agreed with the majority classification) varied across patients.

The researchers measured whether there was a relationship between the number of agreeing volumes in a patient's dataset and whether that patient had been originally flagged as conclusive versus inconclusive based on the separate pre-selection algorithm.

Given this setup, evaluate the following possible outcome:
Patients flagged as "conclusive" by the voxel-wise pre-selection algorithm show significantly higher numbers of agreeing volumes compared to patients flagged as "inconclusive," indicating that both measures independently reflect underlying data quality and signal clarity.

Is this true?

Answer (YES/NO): YES